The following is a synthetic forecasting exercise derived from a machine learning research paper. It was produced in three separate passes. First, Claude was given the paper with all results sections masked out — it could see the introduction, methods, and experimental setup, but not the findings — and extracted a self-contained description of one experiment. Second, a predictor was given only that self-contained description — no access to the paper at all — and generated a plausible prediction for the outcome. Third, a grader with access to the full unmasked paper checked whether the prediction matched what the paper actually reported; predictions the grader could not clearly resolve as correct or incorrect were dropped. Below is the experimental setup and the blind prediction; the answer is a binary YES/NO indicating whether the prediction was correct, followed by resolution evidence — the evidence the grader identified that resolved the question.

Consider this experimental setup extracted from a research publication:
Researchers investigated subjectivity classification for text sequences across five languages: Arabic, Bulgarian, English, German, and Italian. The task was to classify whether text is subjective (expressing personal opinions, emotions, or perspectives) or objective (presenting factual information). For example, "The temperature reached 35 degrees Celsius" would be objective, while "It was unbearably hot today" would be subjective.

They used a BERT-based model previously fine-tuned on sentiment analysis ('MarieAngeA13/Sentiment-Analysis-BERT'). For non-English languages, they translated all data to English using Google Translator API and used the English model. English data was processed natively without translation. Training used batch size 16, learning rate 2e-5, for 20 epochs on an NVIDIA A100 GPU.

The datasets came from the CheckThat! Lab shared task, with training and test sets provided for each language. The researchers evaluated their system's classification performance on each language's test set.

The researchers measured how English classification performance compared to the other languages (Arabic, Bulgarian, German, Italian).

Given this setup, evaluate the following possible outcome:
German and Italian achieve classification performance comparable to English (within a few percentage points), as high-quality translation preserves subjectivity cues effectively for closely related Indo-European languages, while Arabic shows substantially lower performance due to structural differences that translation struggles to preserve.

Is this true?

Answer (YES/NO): NO